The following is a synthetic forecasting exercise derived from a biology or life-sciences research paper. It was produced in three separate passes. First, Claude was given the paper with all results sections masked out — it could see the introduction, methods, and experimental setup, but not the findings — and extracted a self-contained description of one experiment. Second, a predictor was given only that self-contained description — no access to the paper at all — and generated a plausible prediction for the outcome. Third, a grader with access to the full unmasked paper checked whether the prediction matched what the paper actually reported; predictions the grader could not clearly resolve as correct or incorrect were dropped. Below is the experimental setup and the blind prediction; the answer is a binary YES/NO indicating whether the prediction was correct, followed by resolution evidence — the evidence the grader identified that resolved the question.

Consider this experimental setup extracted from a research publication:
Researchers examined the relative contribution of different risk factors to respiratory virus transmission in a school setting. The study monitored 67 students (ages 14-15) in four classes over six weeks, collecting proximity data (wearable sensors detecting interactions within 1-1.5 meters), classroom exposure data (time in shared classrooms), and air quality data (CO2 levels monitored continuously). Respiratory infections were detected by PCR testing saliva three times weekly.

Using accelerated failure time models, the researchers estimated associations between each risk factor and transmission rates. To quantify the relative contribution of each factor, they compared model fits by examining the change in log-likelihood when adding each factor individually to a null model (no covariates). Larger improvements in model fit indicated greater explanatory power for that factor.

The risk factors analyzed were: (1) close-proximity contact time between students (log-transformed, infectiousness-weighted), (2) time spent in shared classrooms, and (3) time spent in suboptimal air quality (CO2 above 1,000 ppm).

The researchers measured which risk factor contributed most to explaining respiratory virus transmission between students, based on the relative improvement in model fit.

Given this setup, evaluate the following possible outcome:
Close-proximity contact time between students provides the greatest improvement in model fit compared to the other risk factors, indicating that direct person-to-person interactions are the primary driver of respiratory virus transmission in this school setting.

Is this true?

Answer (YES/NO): NO